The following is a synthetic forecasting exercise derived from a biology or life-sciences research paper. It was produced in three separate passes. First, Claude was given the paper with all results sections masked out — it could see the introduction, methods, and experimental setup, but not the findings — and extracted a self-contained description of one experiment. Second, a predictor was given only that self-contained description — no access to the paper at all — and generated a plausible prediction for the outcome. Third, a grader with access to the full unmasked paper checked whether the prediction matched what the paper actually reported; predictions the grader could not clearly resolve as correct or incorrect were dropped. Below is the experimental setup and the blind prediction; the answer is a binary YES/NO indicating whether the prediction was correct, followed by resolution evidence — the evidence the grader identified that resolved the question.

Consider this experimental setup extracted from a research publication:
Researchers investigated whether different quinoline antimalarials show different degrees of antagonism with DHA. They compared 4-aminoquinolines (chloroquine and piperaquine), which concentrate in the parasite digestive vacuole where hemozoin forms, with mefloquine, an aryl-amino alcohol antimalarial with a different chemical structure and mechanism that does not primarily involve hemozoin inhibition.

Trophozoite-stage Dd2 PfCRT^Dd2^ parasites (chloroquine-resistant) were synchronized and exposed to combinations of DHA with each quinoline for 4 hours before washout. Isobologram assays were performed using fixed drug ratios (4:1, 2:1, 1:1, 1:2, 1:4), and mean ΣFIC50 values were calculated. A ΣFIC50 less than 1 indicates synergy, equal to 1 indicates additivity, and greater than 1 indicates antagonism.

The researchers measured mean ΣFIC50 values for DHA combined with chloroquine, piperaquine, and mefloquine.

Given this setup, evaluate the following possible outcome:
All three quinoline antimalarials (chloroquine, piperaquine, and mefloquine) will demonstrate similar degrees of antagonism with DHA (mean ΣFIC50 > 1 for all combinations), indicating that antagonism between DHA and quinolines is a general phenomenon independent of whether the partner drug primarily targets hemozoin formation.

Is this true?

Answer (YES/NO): NO